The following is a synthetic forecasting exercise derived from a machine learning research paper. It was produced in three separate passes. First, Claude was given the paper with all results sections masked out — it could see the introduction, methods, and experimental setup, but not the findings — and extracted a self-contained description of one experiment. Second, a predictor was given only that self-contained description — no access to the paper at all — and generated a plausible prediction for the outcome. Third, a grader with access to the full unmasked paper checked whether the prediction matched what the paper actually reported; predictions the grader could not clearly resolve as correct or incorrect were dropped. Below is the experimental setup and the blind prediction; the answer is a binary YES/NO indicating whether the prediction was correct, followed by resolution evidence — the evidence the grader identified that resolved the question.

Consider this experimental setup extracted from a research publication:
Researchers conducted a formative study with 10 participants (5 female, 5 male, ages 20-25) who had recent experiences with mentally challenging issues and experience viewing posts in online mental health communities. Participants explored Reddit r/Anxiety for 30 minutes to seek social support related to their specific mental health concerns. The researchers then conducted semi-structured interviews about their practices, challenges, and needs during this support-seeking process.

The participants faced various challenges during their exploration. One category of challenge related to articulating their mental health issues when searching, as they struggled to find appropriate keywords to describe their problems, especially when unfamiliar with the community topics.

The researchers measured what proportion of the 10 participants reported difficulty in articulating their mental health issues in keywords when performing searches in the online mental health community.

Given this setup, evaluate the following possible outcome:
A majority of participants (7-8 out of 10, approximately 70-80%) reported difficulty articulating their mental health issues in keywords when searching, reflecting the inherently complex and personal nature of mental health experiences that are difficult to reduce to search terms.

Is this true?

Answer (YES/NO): YES